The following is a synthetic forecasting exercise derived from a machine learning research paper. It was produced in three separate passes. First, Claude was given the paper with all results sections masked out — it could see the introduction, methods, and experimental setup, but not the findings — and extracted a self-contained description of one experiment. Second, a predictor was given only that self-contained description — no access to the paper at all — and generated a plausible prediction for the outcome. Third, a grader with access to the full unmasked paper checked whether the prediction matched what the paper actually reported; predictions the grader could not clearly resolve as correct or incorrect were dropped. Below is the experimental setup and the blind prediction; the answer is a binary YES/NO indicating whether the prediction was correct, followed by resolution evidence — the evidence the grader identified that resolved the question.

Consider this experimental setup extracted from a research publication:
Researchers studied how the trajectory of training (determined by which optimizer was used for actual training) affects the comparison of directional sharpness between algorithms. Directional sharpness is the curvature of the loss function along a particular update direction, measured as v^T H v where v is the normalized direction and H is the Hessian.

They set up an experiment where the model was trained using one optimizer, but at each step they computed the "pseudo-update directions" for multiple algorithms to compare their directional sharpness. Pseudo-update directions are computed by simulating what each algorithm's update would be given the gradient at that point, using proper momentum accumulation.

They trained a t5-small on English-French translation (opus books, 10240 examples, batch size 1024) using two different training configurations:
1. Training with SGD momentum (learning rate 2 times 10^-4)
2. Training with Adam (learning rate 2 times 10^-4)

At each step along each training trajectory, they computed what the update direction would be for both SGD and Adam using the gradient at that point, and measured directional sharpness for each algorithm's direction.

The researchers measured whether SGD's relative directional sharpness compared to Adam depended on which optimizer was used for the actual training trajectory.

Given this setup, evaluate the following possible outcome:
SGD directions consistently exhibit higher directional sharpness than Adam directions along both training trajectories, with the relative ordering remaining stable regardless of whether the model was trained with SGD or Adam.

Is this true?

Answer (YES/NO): YES